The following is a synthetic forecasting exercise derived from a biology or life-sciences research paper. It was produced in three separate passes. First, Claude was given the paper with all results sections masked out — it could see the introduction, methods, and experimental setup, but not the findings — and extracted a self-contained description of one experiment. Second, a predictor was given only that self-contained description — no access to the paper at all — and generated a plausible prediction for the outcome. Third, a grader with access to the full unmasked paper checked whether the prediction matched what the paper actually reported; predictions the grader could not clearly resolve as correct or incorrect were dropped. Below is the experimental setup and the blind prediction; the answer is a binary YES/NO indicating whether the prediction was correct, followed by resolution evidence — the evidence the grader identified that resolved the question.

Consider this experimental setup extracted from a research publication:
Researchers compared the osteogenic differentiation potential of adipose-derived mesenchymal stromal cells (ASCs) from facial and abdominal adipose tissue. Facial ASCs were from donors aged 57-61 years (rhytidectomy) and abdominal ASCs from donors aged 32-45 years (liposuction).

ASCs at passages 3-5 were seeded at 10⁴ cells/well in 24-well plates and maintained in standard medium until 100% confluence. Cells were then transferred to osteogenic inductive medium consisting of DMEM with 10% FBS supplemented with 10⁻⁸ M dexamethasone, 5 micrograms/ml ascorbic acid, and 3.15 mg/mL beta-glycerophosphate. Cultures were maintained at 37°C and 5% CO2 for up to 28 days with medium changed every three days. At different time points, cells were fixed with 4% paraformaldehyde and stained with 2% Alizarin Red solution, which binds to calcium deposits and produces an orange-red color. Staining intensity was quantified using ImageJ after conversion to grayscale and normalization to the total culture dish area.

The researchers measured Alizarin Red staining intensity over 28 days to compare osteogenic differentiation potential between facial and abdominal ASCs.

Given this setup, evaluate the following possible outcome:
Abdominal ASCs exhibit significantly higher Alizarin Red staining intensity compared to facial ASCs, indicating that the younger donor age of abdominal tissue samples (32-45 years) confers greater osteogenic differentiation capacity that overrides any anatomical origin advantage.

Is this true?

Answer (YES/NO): NO